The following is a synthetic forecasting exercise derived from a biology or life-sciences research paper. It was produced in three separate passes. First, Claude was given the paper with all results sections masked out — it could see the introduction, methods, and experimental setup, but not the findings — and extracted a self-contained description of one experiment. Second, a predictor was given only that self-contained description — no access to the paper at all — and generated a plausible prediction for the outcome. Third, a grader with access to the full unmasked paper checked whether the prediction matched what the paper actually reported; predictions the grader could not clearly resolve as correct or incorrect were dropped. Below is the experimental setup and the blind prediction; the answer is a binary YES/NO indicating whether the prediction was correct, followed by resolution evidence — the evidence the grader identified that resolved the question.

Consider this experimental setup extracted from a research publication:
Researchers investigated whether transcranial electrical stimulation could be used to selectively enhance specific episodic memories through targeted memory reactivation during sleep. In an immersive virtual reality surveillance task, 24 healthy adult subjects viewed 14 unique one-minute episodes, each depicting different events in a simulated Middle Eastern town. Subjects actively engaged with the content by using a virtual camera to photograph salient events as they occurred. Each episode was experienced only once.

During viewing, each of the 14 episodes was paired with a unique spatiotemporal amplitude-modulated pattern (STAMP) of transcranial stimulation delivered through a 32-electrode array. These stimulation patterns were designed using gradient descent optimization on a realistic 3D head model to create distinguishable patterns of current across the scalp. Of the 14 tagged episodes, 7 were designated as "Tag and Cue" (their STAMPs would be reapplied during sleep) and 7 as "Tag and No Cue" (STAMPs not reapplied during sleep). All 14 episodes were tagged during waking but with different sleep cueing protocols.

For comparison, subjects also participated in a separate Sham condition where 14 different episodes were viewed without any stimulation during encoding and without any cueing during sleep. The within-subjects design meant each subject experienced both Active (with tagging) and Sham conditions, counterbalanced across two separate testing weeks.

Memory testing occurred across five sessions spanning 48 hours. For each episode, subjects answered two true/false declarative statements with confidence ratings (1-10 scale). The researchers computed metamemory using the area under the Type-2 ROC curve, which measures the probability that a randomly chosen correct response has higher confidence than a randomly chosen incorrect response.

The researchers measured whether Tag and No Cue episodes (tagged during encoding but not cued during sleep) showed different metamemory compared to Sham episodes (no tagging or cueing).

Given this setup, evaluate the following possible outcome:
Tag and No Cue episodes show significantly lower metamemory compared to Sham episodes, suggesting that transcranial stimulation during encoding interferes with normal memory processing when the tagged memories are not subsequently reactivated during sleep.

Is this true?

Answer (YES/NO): NO